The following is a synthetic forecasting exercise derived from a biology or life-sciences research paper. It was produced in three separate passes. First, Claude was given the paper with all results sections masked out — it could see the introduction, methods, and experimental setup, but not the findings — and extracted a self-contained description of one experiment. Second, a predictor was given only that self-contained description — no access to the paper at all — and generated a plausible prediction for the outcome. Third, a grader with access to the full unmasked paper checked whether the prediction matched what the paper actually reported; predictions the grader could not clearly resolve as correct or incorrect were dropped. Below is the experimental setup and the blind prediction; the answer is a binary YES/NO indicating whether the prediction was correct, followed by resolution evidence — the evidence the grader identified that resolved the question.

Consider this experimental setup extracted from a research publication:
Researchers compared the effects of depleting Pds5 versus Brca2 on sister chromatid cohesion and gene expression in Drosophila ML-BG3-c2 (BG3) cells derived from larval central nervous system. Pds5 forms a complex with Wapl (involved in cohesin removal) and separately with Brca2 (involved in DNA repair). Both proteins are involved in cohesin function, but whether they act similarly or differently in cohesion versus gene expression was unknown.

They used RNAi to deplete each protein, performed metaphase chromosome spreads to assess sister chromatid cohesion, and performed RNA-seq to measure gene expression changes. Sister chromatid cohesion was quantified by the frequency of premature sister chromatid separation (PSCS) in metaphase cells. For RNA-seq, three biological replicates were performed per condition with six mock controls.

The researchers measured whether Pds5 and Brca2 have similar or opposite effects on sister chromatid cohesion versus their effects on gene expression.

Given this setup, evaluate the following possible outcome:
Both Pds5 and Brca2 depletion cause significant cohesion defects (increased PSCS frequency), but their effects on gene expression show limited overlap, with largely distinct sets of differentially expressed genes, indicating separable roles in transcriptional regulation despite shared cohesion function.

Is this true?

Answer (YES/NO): NO